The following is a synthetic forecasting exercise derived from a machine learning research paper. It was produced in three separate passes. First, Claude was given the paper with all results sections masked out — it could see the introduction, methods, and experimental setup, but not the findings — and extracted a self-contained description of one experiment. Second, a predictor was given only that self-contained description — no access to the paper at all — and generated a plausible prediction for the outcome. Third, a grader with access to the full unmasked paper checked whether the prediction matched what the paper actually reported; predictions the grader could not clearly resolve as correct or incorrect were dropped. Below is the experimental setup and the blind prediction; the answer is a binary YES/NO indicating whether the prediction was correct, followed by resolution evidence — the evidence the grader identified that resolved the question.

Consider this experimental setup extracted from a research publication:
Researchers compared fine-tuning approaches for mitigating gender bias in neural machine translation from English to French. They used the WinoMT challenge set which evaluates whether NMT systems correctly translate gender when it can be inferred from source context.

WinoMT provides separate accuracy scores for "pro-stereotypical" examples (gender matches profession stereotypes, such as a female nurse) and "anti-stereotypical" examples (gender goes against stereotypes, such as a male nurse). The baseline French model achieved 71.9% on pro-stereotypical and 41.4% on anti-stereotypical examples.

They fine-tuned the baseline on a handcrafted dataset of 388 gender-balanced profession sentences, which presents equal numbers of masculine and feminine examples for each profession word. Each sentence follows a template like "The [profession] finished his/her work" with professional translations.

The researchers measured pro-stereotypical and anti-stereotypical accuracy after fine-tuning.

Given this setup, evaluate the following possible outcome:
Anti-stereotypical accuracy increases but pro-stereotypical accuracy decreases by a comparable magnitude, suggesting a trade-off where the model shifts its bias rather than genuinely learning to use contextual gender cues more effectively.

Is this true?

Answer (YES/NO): NO